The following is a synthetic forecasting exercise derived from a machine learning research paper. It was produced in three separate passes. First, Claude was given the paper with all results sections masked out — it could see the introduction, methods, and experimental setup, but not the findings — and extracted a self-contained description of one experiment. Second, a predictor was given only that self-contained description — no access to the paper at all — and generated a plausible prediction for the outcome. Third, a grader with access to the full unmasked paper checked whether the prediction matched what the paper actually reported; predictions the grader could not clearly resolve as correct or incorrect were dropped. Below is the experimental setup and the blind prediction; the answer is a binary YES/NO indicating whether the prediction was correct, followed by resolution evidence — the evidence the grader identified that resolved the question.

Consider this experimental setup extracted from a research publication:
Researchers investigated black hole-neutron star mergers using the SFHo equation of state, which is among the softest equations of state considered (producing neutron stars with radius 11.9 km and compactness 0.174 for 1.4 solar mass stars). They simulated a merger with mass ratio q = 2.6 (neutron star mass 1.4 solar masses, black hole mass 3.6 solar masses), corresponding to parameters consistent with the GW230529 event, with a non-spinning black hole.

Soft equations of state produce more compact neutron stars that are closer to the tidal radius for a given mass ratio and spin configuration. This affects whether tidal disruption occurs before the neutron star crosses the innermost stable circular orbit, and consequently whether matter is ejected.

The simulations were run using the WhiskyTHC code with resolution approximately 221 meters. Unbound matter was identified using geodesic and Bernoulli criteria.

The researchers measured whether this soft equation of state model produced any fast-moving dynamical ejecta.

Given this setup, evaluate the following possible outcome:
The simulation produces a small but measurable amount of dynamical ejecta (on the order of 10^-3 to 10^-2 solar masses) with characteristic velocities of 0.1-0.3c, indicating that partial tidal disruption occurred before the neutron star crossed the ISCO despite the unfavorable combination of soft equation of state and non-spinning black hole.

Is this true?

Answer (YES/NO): NO